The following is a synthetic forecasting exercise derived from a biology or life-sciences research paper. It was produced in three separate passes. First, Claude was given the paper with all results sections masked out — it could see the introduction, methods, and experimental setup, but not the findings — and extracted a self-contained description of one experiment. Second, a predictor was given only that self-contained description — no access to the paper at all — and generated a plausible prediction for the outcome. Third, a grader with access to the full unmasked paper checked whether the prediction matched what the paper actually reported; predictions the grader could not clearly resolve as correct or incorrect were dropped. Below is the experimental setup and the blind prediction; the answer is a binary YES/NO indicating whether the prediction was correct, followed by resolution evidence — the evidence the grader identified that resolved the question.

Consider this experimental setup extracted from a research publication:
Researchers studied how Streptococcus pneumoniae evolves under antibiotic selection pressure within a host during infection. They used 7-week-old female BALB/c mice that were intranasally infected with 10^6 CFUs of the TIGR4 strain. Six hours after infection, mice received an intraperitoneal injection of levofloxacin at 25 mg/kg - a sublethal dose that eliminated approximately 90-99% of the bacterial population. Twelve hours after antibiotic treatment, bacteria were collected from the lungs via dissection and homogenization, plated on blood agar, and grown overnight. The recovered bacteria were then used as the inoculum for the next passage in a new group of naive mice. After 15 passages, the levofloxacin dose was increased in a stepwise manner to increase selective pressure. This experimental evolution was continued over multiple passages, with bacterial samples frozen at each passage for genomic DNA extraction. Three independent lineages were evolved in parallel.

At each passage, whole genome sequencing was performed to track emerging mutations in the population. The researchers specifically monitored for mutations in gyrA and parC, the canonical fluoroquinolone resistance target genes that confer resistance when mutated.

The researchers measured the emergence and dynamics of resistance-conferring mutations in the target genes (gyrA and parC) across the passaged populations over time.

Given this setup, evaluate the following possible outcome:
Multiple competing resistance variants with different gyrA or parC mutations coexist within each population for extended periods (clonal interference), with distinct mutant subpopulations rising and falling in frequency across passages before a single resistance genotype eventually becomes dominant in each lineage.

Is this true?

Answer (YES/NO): NO